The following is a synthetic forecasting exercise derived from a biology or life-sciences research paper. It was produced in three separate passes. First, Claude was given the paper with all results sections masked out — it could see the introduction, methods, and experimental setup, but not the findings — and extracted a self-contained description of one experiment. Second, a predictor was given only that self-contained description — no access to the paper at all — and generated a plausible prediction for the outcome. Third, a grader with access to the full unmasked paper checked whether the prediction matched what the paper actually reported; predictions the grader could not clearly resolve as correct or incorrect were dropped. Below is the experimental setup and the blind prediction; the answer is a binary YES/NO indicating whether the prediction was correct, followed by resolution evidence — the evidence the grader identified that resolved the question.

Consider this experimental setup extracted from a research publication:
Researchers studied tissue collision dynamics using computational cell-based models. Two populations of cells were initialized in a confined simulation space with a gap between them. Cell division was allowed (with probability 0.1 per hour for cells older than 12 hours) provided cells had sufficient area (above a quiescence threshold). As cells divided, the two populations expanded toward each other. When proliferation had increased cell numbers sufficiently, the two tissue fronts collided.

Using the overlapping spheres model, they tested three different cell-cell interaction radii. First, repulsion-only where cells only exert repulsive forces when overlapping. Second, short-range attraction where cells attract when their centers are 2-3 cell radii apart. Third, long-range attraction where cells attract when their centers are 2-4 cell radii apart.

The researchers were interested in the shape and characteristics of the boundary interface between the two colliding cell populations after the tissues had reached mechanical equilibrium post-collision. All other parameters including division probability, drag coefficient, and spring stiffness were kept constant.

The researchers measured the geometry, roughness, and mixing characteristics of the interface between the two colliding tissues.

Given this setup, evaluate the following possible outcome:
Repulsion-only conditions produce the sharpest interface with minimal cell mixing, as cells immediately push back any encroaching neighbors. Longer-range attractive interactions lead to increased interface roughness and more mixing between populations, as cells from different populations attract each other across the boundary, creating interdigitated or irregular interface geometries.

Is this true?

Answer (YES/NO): NO